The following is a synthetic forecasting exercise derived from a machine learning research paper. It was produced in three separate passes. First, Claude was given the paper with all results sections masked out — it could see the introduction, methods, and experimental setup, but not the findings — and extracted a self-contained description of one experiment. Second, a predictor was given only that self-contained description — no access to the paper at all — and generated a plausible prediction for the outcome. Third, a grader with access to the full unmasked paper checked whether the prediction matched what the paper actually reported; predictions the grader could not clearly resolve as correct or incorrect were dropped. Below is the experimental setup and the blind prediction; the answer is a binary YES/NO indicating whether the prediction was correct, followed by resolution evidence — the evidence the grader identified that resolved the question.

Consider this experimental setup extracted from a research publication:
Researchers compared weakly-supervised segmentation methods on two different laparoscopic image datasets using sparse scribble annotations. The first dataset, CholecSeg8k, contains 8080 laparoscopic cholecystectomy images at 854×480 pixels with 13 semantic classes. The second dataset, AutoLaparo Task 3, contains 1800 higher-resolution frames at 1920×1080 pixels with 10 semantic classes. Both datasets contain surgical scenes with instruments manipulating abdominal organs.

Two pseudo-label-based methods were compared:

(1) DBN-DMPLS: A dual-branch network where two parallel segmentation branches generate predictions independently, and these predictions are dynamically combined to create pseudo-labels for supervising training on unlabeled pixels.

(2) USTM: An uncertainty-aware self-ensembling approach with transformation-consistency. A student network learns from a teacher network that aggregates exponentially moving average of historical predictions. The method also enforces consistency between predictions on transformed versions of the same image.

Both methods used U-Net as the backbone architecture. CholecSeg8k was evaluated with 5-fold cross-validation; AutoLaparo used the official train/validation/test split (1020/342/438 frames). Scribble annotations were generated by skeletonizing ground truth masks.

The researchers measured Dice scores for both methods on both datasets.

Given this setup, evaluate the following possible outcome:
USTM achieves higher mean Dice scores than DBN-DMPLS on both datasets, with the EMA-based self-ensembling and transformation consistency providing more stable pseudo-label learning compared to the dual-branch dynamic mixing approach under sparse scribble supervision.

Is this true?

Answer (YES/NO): NO